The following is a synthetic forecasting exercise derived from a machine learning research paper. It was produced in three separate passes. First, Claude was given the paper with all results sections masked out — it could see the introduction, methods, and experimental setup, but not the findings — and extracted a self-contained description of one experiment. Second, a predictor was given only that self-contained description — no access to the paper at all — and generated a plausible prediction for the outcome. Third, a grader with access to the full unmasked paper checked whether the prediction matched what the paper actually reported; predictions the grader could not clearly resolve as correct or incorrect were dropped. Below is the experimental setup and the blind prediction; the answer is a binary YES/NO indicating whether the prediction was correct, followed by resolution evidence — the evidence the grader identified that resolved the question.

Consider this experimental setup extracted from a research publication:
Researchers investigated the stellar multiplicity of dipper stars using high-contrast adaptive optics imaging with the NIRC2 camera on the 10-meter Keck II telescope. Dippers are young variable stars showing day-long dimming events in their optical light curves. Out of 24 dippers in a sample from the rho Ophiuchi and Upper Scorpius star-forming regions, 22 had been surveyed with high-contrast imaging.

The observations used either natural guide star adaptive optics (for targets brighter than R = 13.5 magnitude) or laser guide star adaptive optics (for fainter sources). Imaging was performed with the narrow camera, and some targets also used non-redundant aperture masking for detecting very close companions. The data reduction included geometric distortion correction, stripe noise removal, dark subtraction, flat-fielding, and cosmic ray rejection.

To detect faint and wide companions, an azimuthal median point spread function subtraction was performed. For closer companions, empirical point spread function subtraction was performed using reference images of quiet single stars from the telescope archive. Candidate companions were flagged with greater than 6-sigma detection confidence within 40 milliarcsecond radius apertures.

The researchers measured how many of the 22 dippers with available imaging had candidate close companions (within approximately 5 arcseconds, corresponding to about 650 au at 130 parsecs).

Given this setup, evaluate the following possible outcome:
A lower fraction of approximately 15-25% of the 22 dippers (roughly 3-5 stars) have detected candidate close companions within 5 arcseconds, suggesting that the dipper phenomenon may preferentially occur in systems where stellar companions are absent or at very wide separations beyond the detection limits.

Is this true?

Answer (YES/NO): NO